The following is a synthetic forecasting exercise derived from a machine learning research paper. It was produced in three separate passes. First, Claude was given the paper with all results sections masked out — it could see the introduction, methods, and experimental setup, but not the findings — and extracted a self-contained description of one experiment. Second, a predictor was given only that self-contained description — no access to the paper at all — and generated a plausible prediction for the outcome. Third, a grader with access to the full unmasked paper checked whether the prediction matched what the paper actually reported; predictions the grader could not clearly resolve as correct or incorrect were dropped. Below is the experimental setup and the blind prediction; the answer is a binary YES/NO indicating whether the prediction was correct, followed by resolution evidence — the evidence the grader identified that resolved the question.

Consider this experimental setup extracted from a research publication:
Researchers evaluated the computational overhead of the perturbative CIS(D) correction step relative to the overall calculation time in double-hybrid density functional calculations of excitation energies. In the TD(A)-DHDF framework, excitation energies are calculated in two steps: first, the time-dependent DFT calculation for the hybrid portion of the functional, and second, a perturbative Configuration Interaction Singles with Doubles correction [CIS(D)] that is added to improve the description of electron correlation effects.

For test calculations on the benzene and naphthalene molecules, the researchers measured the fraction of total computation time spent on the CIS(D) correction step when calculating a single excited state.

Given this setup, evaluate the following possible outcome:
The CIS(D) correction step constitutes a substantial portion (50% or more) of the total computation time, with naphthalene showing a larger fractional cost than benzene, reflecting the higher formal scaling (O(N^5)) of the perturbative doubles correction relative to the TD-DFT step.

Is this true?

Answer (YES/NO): NO